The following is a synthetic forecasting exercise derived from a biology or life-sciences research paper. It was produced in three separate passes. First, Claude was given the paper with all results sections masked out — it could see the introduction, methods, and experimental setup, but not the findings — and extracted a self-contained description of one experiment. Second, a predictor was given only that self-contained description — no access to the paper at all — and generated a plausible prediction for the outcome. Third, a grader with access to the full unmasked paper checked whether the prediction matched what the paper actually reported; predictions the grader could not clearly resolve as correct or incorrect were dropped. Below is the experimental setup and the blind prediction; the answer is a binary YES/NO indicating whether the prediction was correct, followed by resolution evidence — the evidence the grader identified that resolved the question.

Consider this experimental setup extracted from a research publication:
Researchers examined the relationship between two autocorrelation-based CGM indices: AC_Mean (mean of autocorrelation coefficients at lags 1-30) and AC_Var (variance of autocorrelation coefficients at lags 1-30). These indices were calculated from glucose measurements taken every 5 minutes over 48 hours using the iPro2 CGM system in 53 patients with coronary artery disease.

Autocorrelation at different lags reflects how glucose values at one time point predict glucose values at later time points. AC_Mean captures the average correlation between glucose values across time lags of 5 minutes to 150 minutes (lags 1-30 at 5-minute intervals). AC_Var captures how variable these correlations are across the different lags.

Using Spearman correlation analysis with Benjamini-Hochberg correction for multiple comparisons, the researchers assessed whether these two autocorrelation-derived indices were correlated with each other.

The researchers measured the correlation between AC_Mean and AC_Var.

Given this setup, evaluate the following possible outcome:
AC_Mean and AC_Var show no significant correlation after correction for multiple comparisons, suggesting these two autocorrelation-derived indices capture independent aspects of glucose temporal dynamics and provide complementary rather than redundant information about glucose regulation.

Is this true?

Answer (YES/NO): NO